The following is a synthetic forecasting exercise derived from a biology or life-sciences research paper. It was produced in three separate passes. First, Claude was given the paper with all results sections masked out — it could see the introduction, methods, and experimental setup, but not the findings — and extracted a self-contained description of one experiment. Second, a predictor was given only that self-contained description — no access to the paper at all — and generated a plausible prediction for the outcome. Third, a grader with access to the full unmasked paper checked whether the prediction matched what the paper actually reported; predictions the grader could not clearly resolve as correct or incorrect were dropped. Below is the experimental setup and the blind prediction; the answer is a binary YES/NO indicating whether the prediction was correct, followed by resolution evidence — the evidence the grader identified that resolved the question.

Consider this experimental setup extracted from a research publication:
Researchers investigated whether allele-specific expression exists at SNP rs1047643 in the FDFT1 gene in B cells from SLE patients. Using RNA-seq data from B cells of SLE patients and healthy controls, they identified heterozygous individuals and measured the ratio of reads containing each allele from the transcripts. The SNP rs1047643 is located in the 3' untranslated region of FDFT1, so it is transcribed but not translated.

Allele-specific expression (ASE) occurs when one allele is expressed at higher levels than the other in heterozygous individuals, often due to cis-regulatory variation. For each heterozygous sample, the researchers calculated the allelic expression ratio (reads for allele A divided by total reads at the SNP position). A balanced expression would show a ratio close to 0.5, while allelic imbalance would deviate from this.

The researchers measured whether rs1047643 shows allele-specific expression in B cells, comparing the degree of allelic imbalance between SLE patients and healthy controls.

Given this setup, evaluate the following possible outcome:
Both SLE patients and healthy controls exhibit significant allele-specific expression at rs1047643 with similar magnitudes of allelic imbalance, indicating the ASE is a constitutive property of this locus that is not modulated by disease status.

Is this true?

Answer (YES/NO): NO